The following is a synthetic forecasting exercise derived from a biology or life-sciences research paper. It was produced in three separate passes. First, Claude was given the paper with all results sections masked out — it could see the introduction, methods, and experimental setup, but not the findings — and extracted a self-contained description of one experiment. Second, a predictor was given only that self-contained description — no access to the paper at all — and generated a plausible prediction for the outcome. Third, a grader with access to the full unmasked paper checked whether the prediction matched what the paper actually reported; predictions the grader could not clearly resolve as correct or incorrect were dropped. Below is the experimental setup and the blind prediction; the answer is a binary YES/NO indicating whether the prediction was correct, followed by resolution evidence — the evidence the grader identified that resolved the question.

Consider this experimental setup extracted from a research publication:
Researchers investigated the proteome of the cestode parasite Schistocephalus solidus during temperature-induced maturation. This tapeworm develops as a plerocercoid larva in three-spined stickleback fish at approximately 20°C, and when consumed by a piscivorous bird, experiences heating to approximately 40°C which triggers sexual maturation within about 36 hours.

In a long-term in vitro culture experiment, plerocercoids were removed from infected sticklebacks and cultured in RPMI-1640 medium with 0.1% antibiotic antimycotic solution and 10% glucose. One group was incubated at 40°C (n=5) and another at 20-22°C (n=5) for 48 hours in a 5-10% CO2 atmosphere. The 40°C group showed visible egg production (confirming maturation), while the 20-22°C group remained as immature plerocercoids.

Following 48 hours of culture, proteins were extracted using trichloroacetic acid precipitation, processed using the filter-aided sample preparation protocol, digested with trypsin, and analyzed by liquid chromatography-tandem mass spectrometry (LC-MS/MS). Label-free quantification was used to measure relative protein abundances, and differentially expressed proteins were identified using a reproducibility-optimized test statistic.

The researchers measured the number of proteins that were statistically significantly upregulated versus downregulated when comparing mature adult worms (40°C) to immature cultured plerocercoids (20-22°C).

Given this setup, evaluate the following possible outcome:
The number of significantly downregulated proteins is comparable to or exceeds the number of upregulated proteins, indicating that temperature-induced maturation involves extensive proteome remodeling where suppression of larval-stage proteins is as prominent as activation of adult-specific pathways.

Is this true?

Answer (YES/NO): NO